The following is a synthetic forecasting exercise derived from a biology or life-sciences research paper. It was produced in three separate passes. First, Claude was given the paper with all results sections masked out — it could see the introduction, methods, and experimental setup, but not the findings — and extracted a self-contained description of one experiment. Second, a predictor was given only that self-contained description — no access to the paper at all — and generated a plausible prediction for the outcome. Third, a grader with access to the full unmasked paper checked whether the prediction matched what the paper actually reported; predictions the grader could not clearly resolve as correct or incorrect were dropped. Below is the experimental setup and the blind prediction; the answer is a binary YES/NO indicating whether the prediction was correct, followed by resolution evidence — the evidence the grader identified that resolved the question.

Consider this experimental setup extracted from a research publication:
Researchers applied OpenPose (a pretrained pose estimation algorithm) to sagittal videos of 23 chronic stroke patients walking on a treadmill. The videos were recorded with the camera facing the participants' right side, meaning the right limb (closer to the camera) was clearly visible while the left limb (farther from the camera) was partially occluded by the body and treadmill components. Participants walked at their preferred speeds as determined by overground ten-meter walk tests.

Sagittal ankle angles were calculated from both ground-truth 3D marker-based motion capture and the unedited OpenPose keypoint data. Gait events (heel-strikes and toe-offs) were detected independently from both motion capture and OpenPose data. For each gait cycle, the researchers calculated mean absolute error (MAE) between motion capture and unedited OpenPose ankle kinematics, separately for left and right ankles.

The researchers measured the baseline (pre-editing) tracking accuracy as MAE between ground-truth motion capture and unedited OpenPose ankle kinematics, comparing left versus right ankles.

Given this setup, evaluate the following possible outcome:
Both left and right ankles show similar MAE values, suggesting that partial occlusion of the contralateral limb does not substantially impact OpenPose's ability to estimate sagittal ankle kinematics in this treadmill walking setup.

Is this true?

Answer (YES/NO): NO